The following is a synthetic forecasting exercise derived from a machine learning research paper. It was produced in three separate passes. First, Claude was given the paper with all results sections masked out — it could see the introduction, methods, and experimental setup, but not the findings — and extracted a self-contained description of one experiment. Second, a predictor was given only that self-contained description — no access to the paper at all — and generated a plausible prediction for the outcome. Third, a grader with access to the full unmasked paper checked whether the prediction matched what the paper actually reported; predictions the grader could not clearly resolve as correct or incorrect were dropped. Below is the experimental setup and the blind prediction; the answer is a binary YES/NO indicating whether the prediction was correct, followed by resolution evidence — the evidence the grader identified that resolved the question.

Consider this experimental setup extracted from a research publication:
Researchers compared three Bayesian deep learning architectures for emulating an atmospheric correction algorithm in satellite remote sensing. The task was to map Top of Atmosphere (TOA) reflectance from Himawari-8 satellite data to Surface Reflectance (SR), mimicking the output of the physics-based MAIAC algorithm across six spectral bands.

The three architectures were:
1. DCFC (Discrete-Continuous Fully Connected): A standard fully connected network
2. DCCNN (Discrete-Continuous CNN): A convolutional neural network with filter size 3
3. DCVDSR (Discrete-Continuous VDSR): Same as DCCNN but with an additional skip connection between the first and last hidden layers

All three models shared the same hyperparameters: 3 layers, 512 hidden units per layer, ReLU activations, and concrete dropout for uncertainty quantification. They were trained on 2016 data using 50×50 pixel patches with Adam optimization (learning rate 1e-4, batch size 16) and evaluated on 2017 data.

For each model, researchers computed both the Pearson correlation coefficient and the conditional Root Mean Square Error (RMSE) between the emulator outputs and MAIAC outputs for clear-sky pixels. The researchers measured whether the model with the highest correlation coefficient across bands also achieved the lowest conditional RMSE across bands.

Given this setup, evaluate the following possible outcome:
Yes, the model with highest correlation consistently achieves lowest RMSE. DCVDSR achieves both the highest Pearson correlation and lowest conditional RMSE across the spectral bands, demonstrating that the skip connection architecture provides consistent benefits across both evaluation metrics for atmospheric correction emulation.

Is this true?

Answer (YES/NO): NO